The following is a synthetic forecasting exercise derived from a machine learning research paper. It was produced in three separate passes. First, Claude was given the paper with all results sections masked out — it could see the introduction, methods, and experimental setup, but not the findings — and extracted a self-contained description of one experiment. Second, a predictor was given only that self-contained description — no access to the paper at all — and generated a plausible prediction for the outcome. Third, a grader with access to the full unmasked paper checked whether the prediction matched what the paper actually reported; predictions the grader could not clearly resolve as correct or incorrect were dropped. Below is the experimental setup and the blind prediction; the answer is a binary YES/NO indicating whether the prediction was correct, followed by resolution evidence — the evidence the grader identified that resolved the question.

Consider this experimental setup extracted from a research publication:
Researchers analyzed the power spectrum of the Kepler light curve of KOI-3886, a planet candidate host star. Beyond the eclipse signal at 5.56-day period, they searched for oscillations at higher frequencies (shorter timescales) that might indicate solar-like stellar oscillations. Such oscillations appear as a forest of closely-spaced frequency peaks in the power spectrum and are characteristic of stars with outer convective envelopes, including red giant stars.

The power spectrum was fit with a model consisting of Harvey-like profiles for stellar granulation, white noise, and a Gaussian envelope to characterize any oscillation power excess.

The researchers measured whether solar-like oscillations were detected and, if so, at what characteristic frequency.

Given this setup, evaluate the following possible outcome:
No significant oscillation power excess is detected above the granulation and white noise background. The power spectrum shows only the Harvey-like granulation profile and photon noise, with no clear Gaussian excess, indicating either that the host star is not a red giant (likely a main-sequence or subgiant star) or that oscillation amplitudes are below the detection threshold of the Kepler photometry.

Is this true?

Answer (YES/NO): NO